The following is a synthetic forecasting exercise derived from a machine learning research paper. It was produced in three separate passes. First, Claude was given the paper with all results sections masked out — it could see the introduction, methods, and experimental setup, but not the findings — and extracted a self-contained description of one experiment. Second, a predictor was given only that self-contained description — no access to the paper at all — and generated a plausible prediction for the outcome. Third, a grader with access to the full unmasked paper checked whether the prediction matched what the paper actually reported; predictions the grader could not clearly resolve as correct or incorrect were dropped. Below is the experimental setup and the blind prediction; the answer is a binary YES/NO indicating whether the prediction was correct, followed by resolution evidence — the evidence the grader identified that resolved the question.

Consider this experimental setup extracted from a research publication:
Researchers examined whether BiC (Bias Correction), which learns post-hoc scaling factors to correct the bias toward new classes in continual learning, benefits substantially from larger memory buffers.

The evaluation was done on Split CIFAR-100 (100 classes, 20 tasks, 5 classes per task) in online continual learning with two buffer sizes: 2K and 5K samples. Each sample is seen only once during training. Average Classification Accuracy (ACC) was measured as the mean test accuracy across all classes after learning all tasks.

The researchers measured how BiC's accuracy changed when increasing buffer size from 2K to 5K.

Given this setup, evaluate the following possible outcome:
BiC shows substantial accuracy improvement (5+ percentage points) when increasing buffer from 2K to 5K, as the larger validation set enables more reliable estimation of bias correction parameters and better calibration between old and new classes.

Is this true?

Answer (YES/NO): NO